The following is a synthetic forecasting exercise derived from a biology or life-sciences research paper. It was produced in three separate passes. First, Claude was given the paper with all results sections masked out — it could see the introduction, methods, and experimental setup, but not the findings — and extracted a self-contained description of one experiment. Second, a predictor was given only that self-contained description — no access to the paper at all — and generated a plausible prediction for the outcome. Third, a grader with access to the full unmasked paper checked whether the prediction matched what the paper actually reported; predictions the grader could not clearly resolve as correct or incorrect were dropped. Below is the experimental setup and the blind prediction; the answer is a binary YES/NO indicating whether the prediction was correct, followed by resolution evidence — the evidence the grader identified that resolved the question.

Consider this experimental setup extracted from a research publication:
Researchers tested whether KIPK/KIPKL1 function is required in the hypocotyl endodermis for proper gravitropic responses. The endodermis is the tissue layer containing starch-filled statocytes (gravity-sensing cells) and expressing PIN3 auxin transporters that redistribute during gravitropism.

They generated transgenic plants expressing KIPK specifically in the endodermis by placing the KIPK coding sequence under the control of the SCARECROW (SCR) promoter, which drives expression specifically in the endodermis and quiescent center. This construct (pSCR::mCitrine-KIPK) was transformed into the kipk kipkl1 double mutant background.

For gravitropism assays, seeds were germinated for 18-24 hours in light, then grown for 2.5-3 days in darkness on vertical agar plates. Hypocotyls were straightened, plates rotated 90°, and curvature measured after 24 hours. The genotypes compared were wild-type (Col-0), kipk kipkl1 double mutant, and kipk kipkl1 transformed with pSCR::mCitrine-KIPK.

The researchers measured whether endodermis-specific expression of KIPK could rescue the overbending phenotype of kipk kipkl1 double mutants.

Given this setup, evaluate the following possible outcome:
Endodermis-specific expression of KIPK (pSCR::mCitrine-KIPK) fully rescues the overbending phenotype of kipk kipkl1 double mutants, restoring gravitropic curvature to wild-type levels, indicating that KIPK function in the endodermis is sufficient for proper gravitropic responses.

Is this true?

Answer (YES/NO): YES